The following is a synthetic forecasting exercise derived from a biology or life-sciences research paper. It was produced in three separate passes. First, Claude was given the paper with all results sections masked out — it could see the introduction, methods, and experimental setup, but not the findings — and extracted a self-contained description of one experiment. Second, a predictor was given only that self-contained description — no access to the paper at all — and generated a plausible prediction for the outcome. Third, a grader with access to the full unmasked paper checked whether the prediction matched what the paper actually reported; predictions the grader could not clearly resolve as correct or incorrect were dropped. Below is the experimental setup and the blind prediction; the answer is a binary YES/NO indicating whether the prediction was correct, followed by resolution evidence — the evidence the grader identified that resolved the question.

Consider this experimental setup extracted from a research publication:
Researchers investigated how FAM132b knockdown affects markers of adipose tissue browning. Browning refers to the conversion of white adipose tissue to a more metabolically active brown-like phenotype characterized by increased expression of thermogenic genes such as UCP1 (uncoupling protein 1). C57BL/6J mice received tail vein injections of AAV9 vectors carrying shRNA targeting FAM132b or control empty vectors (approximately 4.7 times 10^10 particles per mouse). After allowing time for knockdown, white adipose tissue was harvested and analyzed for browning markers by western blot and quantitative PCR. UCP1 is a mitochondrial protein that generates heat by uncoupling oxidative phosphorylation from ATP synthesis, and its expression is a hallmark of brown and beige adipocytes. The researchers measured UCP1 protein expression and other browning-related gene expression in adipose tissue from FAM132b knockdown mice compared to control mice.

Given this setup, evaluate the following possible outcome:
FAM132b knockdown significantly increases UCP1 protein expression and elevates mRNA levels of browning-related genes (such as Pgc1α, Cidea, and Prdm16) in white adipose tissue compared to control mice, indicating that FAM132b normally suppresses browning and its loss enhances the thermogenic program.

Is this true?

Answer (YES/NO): NO